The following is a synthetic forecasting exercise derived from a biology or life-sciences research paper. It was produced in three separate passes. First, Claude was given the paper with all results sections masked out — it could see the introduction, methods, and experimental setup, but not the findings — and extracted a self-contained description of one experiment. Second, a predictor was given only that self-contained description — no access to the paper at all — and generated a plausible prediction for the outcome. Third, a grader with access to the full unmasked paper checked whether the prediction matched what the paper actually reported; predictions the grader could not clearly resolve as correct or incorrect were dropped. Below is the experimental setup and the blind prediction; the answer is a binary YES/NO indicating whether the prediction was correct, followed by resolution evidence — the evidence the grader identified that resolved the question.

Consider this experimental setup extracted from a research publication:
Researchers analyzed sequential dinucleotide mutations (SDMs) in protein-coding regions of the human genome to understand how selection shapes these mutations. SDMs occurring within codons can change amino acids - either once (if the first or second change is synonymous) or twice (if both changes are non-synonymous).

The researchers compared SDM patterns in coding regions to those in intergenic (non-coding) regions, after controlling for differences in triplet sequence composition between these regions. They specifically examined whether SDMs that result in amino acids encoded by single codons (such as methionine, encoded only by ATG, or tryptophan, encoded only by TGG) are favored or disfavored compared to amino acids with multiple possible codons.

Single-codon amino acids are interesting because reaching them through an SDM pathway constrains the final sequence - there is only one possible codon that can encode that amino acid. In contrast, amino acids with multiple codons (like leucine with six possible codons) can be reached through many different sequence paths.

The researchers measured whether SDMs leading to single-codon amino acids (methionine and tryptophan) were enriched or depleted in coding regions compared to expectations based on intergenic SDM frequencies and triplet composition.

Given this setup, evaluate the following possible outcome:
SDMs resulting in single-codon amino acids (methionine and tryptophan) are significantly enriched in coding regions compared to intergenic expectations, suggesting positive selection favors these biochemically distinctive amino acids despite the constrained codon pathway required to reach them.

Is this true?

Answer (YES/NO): YES